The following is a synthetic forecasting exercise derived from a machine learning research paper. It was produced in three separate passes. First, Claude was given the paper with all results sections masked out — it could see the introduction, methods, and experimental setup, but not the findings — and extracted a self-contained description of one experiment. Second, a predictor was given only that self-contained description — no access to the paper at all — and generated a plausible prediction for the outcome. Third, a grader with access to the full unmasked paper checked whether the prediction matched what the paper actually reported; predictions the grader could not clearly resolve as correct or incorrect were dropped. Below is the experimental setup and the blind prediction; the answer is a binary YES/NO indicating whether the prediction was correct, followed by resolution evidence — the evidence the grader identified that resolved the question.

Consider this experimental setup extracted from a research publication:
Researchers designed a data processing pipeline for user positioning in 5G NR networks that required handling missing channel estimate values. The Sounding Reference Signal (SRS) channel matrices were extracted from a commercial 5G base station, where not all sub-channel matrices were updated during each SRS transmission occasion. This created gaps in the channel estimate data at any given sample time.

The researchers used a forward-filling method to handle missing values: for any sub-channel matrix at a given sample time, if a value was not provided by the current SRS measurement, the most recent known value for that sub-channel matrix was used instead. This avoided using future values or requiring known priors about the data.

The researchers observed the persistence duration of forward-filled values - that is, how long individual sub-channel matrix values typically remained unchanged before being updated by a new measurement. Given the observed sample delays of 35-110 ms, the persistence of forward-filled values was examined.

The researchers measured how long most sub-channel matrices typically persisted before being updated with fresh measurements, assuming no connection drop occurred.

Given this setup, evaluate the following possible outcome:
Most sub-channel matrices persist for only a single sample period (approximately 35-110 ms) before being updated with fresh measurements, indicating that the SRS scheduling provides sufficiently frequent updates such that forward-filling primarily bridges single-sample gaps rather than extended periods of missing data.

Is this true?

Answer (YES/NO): NO